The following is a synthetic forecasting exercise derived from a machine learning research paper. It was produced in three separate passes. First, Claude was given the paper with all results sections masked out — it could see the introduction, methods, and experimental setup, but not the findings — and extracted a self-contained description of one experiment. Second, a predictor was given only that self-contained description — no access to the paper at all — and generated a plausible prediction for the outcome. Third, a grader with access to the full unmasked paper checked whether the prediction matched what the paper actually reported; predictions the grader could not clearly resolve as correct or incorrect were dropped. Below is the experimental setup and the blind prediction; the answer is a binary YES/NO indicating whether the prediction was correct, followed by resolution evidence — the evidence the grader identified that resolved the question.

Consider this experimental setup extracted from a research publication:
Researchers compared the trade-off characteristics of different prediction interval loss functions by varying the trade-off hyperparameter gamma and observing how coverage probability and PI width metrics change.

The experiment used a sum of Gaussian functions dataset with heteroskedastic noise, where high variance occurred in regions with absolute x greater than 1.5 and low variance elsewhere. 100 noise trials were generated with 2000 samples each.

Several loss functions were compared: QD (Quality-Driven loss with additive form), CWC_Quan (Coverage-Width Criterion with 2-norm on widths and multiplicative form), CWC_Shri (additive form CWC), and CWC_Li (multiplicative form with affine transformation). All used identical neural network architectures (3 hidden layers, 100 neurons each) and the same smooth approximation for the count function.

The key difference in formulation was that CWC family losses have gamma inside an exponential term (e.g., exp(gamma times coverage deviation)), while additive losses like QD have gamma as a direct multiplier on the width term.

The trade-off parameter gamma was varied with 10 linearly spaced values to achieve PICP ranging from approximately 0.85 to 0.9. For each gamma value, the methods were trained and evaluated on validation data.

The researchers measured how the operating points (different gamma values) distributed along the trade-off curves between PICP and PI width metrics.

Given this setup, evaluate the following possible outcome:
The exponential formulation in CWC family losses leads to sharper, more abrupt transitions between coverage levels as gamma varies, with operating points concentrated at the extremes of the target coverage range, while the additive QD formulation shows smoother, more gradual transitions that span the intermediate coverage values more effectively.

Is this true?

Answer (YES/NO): NO